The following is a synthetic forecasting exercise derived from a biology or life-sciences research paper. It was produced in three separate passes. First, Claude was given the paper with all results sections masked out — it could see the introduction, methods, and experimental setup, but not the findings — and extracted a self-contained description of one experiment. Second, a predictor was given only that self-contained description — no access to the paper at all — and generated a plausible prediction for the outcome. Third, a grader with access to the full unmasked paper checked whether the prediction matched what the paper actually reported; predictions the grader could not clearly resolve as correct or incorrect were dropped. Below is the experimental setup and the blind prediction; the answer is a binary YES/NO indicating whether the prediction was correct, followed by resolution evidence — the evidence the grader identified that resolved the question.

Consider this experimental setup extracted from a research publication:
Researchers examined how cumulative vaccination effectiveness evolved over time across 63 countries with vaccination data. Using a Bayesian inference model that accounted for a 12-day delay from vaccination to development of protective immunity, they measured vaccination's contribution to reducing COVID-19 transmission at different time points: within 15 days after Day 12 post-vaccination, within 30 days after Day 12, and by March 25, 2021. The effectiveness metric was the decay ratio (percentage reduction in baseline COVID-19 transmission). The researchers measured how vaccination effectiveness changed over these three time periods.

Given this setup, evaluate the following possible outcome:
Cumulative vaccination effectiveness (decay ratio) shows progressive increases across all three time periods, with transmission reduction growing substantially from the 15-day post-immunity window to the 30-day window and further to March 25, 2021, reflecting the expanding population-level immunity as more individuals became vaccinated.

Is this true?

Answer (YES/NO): NO